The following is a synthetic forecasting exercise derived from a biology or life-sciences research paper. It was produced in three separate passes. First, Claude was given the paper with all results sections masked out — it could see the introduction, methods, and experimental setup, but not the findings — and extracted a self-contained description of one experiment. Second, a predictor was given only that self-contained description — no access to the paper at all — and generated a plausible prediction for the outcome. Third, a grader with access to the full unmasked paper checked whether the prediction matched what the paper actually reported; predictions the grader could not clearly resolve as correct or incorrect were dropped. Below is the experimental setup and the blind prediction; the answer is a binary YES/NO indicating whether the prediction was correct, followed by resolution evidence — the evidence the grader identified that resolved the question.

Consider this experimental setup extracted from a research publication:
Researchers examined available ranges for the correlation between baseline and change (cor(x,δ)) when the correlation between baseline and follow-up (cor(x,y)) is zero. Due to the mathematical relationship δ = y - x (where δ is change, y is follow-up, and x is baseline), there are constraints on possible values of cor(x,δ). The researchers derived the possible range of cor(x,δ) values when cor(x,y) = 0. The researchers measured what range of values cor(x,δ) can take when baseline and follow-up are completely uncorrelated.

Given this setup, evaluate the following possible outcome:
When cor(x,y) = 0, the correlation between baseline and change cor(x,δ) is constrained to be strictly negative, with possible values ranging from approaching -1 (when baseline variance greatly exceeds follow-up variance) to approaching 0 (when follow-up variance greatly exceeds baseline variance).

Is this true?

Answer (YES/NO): YES